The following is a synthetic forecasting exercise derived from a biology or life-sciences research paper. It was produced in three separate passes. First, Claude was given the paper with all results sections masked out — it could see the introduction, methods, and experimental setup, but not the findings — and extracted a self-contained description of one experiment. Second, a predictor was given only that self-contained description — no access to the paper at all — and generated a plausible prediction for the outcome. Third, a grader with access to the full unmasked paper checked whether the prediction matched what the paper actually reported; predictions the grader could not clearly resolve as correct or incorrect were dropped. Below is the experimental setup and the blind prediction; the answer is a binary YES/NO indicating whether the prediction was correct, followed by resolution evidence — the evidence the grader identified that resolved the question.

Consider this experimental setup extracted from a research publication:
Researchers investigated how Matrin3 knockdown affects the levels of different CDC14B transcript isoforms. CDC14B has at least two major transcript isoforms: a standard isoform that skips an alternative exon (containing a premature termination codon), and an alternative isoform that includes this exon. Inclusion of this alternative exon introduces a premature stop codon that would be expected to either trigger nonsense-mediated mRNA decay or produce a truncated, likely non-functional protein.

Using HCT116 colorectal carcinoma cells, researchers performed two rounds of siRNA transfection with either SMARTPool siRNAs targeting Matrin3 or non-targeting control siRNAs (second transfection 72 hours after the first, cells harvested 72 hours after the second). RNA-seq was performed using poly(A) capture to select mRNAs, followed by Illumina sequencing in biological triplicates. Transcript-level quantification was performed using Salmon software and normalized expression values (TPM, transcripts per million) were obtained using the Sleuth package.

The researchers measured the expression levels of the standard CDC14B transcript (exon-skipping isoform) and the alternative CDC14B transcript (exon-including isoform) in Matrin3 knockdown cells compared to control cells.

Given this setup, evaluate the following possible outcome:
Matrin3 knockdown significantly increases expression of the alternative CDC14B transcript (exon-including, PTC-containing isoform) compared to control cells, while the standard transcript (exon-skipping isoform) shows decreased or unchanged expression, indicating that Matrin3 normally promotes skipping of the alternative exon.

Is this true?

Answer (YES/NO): YES